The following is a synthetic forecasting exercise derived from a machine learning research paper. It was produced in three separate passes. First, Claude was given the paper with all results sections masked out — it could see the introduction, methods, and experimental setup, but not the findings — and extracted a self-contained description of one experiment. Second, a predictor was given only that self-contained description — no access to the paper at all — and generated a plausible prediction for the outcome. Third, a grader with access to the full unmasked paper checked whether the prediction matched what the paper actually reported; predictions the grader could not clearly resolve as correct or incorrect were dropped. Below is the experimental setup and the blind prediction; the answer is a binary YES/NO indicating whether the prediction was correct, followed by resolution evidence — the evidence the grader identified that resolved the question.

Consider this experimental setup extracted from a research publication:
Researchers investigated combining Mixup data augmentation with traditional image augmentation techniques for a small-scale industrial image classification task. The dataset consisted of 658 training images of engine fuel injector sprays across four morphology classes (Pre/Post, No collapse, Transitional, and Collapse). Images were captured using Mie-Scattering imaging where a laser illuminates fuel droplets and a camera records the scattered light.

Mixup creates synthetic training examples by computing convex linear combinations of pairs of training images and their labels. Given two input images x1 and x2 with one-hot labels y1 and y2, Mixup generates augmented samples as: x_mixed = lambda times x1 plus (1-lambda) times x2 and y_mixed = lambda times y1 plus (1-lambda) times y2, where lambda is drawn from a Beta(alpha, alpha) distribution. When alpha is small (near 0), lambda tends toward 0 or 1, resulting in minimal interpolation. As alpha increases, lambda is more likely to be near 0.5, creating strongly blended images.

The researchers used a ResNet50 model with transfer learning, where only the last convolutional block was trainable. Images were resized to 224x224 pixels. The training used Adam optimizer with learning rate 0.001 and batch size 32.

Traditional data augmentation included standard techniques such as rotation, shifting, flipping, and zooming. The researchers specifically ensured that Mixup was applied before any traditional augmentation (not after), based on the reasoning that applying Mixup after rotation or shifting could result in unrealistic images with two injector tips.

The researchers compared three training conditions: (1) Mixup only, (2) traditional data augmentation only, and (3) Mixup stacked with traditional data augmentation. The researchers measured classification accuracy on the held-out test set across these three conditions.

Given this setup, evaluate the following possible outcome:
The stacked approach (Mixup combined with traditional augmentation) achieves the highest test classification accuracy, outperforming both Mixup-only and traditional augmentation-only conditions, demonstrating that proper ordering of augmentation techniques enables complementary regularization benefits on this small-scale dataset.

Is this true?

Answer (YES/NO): NO